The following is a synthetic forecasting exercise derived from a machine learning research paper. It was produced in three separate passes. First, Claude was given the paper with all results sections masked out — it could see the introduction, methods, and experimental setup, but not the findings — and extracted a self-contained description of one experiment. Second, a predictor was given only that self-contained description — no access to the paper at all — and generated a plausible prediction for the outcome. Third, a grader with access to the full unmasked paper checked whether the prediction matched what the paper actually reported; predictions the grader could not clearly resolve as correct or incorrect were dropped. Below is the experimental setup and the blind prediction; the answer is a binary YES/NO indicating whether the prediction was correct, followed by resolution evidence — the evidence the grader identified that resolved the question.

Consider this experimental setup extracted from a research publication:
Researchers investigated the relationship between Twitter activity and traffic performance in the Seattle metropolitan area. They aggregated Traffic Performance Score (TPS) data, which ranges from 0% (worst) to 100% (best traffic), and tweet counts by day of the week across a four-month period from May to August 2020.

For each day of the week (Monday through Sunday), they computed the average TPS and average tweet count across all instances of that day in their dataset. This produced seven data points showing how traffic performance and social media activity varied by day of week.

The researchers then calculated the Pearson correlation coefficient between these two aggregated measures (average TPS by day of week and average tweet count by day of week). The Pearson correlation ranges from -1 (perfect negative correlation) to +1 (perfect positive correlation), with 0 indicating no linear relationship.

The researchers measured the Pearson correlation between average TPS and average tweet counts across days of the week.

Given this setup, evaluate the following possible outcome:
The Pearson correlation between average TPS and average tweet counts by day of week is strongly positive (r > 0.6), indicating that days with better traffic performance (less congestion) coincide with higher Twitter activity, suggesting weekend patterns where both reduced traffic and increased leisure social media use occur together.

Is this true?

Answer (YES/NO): NO